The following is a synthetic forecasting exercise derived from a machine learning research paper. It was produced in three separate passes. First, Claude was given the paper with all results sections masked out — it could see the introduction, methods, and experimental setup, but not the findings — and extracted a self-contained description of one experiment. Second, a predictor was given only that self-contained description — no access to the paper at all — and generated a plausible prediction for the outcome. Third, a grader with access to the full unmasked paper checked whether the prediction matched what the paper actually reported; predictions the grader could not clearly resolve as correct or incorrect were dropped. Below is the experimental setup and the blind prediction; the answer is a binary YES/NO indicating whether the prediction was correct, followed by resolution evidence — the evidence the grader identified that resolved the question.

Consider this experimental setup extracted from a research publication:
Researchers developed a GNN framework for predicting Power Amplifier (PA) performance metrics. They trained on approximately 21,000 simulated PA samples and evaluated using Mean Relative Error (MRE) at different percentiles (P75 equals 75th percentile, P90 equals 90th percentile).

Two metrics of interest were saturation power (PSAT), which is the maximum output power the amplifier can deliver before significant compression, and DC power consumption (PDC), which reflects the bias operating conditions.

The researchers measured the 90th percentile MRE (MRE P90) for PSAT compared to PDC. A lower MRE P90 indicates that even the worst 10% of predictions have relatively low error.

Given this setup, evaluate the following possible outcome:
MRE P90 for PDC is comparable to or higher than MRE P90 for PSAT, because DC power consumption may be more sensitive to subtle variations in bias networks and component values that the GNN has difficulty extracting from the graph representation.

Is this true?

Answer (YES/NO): NO